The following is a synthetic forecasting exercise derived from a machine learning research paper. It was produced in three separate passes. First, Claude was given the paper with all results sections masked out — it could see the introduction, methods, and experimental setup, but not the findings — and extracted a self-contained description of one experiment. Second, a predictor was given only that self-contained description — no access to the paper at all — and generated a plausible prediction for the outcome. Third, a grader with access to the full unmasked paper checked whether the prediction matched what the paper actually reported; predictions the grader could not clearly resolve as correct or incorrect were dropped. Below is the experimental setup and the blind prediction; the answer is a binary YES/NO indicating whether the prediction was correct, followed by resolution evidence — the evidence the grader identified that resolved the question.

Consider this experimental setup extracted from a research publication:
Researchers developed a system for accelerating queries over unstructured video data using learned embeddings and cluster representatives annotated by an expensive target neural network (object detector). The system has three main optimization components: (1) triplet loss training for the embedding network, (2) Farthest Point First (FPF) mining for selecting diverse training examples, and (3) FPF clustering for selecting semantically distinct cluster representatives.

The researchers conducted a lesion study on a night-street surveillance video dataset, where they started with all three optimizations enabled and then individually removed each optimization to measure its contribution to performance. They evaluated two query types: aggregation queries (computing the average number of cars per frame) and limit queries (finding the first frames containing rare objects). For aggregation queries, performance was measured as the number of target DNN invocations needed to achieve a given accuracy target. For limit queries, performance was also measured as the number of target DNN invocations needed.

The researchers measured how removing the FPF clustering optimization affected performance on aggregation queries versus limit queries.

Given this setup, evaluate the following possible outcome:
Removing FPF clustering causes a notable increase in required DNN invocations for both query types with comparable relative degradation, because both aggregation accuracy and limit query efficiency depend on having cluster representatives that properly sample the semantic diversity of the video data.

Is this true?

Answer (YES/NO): NO